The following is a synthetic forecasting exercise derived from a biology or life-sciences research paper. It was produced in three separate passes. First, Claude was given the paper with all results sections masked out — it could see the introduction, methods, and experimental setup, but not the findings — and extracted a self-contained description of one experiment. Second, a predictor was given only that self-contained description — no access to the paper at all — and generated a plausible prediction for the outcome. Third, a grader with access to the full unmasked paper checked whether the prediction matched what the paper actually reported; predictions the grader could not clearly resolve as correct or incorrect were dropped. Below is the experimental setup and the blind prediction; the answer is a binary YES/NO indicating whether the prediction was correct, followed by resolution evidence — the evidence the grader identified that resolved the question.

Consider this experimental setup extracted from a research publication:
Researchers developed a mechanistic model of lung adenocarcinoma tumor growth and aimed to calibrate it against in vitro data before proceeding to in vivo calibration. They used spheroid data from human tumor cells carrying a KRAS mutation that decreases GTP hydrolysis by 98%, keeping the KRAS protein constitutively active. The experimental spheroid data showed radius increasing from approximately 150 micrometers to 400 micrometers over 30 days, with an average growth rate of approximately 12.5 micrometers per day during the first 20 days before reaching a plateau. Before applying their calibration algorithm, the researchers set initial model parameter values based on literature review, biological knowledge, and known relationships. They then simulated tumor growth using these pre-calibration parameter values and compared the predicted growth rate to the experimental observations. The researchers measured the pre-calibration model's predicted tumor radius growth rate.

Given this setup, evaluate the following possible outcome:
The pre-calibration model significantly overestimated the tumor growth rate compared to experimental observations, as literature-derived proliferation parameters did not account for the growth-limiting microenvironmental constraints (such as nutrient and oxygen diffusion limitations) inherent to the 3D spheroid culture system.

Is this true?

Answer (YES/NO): NO